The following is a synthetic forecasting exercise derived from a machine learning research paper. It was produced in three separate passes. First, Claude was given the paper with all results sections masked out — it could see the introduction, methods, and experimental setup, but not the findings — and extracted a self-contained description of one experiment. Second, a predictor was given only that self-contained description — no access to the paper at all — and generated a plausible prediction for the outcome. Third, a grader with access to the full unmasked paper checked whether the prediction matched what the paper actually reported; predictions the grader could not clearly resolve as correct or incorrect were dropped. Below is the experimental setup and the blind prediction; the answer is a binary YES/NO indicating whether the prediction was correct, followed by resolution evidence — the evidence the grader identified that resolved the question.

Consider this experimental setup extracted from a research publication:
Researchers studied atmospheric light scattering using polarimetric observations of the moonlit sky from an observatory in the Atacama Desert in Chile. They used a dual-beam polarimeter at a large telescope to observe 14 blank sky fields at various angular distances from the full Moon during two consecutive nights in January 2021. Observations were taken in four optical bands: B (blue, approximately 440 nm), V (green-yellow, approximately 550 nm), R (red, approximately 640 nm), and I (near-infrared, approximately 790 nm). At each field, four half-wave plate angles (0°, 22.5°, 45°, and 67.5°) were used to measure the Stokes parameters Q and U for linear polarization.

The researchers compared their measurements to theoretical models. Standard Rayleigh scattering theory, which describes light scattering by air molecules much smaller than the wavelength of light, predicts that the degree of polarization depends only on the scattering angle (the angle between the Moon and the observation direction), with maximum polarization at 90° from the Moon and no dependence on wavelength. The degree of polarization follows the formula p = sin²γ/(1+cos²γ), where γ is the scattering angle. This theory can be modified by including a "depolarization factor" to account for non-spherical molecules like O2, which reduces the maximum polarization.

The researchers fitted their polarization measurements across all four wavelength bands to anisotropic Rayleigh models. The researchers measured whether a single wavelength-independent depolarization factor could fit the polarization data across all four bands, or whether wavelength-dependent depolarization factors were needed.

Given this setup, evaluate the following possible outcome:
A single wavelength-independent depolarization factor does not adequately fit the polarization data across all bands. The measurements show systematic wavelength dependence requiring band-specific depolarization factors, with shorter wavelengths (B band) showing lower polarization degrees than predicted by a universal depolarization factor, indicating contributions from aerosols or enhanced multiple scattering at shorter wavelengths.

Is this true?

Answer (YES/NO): NO